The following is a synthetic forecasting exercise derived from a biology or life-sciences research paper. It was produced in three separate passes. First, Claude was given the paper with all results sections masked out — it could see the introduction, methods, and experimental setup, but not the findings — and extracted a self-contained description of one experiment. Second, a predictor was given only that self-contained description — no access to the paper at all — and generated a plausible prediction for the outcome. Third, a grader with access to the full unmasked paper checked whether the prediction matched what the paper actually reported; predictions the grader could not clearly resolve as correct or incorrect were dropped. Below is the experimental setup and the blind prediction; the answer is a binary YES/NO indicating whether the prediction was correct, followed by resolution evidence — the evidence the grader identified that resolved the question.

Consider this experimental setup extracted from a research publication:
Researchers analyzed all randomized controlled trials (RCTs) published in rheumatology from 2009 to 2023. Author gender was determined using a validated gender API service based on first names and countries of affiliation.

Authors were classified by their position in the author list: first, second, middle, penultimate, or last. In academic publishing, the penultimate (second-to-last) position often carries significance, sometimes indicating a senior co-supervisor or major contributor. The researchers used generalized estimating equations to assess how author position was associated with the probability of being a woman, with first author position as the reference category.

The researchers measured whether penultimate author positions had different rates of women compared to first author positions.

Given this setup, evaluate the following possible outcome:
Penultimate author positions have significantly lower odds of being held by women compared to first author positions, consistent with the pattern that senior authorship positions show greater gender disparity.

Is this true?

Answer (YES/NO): YES